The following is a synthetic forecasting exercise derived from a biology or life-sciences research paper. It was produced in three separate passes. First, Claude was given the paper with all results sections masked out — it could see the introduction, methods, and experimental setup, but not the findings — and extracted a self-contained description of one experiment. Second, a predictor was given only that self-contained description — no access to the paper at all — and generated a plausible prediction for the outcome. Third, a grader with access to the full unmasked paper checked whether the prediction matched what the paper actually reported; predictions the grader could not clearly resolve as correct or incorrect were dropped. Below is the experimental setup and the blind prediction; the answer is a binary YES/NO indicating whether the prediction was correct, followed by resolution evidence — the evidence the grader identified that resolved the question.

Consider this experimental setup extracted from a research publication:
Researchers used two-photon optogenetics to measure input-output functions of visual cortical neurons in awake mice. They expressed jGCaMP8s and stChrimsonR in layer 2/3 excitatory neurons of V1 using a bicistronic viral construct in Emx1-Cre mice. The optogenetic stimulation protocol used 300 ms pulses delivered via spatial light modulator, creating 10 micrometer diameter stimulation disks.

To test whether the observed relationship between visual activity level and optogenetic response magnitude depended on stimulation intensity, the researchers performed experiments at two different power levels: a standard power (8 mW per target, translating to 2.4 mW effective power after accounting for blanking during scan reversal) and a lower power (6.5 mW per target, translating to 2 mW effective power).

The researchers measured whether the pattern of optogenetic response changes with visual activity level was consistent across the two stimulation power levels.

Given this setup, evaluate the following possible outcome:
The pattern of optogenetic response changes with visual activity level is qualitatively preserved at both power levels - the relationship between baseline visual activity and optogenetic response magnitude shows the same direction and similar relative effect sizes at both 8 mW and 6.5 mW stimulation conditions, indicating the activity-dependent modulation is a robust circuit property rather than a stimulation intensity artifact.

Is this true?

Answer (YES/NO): YES